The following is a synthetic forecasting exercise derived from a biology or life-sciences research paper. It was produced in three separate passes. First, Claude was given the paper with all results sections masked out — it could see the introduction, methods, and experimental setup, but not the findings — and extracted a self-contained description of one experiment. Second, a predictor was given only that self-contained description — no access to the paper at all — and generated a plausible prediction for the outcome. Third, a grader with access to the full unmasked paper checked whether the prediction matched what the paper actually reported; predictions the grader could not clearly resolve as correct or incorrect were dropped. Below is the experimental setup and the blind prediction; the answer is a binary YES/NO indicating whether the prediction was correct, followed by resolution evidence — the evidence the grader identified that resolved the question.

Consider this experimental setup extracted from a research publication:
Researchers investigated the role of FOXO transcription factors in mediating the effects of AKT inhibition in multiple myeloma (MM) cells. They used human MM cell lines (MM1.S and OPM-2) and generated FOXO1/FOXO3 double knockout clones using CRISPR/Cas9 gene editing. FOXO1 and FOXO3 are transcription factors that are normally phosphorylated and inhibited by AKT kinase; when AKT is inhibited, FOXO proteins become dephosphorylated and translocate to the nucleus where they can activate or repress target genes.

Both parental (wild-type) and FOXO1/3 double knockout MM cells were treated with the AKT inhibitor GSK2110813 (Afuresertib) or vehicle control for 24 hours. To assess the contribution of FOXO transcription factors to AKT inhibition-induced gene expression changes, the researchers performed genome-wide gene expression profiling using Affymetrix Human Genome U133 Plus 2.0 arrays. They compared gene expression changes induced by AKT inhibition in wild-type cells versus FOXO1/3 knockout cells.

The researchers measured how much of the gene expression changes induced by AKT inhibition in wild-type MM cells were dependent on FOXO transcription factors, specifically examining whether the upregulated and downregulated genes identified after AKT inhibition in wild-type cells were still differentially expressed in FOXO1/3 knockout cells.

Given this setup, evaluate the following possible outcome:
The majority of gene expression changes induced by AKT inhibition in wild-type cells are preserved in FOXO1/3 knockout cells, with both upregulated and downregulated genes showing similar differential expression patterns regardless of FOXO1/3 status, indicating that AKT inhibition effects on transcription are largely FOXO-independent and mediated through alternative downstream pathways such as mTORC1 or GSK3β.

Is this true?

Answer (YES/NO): NO